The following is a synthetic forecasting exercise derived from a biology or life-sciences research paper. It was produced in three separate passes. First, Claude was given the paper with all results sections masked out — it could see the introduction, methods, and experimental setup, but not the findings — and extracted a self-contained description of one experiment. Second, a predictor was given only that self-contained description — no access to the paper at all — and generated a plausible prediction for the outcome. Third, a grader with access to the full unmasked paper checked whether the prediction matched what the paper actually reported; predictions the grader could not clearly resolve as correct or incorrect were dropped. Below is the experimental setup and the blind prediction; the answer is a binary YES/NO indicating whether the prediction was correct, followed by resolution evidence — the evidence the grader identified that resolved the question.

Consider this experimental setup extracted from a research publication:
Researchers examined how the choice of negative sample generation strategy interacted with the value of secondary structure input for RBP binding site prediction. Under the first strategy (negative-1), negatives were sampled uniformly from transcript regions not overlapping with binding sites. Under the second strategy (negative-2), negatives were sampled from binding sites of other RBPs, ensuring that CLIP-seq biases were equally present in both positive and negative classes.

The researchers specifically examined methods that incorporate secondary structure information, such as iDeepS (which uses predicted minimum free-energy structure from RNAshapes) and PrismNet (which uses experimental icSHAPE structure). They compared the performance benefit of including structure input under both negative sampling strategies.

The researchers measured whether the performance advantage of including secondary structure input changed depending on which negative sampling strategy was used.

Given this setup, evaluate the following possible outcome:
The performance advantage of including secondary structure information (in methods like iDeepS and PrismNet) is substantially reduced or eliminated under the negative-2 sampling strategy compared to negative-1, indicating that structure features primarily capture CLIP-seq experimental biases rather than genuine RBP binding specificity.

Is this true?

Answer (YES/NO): NO